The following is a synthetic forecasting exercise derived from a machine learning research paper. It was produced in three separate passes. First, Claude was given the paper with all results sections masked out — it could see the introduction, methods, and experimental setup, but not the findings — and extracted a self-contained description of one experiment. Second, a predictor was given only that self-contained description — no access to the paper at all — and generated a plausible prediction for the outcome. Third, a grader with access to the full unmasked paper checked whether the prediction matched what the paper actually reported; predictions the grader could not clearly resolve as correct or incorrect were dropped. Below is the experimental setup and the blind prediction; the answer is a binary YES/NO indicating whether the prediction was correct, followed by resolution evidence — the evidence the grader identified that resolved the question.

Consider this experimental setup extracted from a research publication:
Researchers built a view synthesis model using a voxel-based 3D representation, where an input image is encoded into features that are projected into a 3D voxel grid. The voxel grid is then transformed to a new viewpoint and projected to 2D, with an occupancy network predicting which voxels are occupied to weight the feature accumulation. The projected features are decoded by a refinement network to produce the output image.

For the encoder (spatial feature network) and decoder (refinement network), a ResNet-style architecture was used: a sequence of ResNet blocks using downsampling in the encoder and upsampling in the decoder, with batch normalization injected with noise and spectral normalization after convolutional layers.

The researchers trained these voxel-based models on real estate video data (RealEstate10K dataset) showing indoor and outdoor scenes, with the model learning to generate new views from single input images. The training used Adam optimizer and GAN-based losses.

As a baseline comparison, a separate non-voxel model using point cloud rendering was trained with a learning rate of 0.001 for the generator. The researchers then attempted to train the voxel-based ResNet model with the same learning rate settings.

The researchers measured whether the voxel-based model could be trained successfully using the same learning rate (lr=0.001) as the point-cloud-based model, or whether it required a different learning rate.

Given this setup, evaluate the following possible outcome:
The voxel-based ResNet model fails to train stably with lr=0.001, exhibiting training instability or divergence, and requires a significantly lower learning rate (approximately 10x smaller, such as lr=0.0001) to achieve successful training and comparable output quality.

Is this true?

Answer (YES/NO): NO